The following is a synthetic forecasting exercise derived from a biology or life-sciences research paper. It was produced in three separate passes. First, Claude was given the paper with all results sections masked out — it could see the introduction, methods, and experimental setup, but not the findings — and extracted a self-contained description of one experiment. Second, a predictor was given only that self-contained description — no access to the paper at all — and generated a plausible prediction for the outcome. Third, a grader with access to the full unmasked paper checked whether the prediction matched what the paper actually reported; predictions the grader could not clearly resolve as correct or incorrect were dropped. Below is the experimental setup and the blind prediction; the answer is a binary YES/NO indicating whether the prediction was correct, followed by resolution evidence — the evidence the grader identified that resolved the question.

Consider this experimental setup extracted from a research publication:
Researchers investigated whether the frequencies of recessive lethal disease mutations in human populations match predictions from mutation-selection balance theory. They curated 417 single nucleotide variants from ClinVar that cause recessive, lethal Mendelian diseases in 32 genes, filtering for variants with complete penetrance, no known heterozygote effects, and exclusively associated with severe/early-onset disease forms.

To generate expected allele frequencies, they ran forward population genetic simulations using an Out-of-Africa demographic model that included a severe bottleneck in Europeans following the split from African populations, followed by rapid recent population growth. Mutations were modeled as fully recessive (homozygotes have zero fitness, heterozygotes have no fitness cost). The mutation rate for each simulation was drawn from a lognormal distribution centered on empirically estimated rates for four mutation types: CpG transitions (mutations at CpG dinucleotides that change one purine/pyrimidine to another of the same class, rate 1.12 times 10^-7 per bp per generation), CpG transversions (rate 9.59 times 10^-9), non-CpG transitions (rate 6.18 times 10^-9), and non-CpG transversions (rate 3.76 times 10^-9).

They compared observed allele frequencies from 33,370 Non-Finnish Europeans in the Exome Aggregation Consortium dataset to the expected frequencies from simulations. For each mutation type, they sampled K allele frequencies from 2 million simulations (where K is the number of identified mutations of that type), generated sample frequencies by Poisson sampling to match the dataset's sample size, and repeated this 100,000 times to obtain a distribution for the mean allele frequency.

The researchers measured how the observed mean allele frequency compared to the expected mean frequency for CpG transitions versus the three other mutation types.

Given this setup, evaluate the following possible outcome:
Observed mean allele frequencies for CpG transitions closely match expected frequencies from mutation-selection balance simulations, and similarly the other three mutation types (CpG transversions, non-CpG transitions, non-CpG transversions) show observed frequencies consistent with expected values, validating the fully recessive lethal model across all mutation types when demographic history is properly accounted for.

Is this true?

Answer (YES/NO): NO